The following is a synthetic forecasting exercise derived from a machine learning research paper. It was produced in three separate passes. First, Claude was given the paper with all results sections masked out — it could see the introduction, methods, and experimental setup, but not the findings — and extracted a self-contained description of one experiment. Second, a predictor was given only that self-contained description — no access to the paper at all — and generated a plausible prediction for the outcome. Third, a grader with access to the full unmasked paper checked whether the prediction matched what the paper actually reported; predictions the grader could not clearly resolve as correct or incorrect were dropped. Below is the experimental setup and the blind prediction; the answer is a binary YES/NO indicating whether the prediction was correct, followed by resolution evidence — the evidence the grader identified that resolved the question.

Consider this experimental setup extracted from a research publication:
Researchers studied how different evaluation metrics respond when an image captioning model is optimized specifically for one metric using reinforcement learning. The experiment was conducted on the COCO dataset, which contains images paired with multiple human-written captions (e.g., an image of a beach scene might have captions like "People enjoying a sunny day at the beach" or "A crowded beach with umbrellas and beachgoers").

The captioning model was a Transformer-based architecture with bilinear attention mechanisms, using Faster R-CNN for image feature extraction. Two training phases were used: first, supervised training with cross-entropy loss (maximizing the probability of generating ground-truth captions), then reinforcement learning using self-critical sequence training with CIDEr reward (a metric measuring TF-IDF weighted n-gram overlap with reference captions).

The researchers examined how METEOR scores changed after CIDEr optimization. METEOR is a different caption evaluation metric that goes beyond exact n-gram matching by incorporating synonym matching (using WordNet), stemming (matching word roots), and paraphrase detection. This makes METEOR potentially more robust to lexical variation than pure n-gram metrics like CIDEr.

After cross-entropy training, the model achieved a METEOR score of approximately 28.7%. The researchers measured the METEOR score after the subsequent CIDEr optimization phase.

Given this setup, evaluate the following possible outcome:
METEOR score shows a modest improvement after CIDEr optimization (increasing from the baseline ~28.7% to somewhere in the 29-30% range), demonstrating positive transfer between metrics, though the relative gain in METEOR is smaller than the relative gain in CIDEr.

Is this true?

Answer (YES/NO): YES